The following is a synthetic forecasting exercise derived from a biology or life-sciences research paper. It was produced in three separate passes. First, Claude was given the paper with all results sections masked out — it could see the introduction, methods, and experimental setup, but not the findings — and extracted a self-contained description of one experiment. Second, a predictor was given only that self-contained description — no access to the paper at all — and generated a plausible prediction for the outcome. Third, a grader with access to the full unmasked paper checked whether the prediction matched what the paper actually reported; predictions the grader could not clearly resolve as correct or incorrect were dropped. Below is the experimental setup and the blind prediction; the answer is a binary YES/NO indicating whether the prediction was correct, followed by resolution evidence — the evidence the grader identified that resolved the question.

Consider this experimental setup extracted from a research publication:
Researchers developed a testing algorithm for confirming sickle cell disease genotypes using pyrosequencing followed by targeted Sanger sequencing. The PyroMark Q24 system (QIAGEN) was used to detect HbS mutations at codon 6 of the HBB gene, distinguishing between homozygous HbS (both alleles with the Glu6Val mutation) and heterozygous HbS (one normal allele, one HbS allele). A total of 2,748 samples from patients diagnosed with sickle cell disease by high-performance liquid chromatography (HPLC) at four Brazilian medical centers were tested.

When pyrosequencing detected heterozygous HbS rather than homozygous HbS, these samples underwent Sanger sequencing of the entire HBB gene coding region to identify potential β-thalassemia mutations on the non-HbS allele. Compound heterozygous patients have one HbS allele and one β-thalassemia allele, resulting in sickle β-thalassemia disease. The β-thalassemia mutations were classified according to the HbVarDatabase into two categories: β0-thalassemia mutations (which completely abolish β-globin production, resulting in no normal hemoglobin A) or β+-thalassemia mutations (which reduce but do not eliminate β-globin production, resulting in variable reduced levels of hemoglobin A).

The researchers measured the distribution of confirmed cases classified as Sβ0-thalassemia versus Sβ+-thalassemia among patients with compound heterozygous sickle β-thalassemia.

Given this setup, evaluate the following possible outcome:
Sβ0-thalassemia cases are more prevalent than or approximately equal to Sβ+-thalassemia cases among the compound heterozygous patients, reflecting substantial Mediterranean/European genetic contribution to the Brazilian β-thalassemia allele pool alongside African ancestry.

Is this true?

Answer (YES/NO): YES